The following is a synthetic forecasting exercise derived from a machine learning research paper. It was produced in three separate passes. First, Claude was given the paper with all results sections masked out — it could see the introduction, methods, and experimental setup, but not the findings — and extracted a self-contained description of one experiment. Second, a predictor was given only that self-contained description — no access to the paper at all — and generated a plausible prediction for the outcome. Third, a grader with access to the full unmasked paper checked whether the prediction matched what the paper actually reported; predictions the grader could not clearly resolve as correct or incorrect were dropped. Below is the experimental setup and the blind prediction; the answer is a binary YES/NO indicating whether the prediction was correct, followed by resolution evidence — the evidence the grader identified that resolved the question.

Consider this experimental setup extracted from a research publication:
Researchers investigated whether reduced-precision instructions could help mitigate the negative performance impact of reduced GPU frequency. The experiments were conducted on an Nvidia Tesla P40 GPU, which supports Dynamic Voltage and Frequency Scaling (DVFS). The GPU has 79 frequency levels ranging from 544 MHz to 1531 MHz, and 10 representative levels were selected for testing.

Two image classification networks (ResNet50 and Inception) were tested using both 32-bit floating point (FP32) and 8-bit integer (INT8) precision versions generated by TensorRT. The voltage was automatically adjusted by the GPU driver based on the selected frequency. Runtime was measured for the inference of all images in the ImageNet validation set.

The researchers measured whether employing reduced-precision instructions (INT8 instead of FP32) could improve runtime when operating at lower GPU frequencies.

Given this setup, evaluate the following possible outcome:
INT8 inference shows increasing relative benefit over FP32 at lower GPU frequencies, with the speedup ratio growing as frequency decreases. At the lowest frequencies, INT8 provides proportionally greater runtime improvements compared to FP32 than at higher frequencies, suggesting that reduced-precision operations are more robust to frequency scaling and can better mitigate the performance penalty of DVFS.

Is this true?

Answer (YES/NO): YES